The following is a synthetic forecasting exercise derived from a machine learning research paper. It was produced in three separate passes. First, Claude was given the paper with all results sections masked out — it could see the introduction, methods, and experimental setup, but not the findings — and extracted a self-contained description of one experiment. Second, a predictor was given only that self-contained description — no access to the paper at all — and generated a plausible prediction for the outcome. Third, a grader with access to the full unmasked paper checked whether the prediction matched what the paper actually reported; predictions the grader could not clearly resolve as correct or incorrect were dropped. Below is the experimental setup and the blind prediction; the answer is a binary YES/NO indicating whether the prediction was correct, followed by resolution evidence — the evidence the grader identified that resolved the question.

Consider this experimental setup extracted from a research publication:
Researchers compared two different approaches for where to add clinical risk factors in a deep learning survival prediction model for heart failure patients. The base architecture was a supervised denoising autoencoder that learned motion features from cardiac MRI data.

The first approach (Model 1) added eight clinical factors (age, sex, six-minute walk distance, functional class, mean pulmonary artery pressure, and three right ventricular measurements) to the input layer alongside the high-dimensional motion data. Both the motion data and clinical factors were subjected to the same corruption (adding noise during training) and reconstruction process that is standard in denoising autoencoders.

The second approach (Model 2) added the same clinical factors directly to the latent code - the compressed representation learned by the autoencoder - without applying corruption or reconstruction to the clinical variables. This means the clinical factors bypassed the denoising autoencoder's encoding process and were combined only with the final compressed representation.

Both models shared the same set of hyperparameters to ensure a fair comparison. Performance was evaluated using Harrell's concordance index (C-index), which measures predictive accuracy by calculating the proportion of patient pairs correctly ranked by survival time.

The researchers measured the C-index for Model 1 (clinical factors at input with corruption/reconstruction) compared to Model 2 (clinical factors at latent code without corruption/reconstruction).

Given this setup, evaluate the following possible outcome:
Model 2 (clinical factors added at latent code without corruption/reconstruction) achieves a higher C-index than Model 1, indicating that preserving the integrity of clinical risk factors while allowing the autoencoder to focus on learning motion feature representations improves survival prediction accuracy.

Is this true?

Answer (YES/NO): NO